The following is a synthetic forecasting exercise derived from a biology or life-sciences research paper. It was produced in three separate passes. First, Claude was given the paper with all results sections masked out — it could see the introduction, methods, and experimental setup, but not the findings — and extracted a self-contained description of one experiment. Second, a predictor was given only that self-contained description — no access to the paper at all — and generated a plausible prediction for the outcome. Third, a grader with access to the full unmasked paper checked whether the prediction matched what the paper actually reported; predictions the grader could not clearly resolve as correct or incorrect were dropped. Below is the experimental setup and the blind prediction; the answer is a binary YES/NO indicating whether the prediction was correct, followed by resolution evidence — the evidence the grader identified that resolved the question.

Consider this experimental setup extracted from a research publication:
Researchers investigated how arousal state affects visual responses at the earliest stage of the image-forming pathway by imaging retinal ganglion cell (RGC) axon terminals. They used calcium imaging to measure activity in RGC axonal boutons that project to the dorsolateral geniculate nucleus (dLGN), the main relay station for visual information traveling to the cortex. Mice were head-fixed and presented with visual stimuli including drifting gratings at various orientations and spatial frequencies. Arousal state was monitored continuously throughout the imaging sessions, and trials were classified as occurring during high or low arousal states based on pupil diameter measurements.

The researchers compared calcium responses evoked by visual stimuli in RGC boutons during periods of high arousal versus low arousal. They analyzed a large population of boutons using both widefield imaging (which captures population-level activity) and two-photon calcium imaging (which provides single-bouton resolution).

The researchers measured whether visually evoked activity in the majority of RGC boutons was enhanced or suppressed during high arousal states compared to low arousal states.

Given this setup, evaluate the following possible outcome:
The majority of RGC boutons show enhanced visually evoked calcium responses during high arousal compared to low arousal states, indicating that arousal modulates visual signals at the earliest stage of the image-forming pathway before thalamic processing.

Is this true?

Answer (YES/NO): NO